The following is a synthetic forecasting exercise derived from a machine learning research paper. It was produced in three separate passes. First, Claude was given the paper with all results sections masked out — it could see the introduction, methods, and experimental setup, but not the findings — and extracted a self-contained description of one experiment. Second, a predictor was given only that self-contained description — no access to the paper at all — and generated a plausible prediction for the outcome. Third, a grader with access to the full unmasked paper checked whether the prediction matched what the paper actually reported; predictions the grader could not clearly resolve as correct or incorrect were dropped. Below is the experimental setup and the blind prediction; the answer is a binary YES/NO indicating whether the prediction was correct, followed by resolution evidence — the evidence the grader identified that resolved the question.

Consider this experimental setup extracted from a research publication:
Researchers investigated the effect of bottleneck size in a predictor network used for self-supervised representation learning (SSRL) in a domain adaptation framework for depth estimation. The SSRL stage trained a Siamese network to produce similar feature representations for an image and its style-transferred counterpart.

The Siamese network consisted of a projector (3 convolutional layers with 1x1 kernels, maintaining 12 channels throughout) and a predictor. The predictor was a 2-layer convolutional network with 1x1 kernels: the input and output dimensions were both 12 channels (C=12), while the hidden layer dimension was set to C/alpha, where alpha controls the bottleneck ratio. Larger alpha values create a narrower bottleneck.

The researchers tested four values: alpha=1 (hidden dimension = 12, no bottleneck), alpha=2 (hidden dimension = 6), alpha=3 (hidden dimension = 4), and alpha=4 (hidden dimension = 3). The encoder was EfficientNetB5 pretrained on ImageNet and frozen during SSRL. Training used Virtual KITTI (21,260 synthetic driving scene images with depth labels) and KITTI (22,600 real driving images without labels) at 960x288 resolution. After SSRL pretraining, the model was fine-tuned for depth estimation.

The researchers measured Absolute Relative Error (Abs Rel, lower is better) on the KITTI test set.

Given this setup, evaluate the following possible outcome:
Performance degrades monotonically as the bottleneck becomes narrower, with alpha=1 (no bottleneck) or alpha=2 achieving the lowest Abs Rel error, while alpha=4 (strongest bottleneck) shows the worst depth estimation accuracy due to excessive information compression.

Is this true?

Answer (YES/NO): NO